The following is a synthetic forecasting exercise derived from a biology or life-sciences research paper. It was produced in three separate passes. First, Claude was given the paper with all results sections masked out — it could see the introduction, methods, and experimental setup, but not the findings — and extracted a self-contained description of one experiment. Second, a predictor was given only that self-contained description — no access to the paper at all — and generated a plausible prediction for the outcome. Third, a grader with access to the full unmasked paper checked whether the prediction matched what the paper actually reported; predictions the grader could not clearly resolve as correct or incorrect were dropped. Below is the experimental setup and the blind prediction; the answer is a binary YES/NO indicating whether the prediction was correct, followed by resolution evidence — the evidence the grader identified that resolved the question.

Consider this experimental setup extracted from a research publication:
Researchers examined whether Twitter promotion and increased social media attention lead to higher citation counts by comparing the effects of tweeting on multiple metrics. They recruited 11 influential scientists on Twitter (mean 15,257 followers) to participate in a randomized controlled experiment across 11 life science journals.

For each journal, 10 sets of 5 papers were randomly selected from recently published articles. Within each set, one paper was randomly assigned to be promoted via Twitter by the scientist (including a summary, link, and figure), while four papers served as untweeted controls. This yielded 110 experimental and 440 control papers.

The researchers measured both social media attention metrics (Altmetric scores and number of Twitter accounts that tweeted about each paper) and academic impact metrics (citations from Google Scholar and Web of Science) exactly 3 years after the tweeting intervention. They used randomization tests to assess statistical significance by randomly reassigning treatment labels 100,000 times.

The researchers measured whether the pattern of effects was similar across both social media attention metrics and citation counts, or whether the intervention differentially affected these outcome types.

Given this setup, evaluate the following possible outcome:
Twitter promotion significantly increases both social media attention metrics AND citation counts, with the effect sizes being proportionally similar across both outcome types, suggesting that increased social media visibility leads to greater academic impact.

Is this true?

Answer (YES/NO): NO